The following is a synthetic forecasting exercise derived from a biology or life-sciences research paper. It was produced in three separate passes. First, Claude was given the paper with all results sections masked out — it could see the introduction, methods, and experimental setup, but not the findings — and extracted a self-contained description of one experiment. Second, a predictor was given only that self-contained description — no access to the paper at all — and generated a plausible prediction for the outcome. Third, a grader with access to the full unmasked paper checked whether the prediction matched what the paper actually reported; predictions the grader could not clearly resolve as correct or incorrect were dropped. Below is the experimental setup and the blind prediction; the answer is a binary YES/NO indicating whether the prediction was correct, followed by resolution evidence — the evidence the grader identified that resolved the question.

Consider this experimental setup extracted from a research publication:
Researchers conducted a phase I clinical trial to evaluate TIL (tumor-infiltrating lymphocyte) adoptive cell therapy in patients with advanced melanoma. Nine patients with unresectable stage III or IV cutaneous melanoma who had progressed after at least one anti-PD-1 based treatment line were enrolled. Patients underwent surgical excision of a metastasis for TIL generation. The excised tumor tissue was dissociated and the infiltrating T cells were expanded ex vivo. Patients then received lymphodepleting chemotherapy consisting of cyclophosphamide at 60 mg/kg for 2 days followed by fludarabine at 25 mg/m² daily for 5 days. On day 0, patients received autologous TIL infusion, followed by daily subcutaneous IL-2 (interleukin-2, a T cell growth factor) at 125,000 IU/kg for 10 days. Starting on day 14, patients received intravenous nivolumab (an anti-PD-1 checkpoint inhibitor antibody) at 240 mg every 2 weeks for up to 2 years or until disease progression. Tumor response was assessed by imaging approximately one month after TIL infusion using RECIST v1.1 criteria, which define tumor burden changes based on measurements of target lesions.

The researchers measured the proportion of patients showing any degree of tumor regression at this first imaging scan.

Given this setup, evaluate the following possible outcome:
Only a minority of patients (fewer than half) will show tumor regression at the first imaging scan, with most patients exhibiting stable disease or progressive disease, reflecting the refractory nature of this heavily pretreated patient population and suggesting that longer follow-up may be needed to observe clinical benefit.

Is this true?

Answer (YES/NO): NO